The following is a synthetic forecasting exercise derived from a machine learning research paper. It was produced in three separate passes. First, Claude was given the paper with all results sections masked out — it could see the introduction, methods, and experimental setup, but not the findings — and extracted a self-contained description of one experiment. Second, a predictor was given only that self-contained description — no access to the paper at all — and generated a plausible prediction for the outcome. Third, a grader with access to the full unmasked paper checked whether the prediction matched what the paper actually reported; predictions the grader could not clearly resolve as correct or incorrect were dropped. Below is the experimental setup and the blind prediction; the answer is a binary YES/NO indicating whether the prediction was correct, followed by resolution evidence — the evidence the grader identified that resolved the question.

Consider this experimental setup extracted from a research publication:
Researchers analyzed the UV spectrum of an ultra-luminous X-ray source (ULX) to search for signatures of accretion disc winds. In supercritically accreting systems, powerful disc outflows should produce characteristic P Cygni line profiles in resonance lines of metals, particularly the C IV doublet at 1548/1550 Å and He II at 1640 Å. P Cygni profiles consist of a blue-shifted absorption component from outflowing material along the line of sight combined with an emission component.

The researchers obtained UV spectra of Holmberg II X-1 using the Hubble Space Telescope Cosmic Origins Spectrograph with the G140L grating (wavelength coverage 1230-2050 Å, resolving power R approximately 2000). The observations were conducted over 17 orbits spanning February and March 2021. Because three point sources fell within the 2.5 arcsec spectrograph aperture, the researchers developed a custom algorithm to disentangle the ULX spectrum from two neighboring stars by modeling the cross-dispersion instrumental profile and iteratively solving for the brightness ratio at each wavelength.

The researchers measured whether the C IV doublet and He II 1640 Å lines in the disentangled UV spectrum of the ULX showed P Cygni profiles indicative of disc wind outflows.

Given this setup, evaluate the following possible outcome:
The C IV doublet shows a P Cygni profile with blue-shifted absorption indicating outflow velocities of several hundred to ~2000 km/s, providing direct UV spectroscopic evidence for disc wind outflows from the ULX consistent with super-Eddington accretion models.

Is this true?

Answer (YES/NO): NO